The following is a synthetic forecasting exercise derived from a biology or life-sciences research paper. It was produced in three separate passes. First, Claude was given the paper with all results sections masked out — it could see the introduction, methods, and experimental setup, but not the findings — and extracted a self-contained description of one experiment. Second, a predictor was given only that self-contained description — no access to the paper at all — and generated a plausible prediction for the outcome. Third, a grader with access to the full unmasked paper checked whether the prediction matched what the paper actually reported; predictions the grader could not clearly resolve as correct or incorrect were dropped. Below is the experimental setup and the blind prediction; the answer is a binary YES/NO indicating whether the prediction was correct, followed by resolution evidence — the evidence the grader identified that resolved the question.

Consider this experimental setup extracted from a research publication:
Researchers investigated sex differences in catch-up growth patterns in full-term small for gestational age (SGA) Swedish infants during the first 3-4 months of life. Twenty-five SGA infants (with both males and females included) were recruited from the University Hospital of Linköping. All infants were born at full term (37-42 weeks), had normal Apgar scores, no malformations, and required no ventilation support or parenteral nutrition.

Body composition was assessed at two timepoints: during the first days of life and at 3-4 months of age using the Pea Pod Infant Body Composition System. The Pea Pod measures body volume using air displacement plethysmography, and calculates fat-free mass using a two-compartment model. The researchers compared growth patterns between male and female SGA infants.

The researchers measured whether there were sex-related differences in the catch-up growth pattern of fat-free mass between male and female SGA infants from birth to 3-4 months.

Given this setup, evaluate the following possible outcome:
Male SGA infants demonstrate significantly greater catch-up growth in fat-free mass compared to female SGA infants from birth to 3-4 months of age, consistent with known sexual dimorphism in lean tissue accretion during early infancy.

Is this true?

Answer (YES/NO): YES